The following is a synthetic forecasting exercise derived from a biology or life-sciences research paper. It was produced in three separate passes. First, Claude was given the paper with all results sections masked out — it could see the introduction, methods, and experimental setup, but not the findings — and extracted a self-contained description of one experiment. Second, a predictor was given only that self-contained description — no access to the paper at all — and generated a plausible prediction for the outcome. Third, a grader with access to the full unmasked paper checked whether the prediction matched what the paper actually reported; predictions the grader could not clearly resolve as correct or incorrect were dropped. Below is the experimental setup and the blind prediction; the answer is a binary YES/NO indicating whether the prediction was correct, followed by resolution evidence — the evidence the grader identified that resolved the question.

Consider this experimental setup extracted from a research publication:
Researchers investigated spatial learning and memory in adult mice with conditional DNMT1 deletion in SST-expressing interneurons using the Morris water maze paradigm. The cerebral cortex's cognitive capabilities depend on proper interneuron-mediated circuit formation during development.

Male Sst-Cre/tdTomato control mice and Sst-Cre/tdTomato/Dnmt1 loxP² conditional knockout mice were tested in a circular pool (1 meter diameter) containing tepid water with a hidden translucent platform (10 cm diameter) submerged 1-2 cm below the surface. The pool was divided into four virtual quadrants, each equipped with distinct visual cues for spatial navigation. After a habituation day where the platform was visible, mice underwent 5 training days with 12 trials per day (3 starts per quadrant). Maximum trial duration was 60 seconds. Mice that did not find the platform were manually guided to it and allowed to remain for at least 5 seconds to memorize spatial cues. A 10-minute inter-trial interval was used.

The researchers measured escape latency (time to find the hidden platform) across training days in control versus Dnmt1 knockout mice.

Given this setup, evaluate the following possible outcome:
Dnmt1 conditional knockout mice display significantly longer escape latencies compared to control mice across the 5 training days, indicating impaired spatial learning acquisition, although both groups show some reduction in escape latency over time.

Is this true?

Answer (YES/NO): NO